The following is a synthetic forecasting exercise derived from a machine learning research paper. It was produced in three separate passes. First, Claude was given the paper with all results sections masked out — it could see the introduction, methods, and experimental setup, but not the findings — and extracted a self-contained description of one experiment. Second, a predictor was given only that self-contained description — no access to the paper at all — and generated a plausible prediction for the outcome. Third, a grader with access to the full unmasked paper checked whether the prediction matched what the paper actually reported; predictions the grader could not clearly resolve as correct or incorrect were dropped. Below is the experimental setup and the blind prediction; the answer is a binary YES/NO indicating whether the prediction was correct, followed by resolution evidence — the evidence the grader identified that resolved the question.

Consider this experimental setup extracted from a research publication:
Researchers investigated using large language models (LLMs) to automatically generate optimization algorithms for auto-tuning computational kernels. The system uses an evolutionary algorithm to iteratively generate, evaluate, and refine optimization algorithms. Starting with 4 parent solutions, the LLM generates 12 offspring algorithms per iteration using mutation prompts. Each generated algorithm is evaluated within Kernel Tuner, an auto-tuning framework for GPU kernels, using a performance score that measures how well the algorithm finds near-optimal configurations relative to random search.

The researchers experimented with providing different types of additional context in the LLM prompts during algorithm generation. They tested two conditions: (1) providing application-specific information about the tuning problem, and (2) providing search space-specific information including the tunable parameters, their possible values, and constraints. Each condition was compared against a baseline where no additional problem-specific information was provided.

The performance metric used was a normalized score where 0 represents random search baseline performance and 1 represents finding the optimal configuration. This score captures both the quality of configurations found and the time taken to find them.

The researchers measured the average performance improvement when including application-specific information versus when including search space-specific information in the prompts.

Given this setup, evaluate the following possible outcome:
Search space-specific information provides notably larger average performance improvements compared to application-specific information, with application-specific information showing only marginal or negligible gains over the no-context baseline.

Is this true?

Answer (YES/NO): NO